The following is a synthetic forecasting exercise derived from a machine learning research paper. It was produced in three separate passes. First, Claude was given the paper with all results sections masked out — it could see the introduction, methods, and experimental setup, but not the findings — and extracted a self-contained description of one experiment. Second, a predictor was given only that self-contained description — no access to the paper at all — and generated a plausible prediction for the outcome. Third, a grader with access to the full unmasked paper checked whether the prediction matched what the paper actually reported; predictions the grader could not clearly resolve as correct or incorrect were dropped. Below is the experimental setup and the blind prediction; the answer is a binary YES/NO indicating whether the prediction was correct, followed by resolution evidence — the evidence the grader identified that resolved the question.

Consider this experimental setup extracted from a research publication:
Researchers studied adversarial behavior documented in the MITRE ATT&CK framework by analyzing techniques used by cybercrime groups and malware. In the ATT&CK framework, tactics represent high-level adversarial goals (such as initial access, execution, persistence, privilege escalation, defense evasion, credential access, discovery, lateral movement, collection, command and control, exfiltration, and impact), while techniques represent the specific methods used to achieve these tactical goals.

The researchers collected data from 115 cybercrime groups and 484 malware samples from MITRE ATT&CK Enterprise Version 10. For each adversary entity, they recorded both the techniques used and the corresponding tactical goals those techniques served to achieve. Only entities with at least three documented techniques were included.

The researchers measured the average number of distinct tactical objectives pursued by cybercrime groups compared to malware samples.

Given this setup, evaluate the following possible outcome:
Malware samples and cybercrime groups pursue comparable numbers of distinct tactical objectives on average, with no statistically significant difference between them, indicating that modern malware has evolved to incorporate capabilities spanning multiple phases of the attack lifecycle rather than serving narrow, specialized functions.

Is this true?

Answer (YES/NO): NO